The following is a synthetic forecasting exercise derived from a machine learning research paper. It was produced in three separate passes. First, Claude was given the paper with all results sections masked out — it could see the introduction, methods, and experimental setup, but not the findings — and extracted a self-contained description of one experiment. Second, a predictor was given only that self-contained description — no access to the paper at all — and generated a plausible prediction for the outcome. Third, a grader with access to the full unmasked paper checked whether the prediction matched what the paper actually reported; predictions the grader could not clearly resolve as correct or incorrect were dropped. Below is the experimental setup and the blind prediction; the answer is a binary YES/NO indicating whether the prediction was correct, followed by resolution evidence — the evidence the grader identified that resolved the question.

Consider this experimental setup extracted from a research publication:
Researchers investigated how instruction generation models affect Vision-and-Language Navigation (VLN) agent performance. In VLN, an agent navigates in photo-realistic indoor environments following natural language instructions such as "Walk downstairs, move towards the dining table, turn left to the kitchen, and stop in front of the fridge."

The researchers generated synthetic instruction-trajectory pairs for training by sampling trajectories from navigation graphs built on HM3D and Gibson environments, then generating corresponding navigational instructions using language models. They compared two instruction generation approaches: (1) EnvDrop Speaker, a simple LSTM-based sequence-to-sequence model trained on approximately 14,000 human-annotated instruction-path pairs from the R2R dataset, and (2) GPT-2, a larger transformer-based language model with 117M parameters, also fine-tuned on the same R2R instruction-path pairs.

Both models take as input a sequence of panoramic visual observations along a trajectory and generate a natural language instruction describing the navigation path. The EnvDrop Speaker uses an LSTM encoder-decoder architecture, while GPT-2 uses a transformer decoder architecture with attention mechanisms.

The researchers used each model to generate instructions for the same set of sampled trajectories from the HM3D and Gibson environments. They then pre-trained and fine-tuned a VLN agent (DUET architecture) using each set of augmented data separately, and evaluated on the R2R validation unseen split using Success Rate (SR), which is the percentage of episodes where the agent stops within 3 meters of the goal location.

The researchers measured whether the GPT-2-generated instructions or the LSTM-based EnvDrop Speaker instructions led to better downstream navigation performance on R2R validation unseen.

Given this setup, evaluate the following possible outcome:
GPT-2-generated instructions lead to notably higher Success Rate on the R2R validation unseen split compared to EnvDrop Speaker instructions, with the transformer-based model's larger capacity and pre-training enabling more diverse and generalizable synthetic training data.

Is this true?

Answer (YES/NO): NO